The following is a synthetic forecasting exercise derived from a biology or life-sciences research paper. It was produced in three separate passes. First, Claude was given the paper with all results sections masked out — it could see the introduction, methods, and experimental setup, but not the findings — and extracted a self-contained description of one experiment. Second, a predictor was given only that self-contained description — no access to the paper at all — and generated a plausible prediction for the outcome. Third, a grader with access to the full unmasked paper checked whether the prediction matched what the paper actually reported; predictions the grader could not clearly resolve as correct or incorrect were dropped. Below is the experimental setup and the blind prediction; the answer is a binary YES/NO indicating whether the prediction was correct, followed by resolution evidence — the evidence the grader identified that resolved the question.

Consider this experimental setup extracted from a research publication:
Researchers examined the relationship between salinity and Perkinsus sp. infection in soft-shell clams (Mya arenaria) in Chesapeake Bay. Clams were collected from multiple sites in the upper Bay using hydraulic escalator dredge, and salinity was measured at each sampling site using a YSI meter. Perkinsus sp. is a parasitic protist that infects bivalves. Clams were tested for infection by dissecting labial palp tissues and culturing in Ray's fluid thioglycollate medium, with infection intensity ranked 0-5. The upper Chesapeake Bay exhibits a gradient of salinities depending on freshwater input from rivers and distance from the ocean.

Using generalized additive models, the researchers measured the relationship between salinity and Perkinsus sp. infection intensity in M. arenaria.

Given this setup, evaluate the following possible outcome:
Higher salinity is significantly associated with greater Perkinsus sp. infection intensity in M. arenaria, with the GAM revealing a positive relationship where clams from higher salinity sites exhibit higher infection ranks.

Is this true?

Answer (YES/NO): YES